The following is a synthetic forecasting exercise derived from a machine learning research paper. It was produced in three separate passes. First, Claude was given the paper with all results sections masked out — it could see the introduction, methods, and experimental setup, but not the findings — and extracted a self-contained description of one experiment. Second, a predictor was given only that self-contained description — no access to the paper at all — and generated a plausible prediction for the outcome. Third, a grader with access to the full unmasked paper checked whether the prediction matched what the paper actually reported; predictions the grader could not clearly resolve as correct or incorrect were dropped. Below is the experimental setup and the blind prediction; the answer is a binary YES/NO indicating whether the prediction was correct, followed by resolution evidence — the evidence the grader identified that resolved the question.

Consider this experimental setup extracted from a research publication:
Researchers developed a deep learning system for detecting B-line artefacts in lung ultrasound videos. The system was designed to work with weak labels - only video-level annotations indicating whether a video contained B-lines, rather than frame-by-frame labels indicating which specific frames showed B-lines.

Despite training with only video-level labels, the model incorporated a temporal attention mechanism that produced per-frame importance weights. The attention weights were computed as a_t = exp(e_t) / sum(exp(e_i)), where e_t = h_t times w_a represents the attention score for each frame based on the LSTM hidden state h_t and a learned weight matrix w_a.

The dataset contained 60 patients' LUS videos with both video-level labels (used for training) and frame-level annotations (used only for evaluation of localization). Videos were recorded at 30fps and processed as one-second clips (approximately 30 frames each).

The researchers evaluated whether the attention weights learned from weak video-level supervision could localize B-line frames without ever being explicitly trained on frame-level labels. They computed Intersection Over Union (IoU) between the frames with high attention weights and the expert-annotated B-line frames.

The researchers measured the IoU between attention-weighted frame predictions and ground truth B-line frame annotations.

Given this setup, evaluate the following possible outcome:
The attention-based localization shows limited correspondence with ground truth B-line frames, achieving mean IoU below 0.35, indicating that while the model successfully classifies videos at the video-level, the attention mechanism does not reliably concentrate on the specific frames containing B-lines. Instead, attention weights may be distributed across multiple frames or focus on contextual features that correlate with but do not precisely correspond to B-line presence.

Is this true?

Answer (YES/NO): NO